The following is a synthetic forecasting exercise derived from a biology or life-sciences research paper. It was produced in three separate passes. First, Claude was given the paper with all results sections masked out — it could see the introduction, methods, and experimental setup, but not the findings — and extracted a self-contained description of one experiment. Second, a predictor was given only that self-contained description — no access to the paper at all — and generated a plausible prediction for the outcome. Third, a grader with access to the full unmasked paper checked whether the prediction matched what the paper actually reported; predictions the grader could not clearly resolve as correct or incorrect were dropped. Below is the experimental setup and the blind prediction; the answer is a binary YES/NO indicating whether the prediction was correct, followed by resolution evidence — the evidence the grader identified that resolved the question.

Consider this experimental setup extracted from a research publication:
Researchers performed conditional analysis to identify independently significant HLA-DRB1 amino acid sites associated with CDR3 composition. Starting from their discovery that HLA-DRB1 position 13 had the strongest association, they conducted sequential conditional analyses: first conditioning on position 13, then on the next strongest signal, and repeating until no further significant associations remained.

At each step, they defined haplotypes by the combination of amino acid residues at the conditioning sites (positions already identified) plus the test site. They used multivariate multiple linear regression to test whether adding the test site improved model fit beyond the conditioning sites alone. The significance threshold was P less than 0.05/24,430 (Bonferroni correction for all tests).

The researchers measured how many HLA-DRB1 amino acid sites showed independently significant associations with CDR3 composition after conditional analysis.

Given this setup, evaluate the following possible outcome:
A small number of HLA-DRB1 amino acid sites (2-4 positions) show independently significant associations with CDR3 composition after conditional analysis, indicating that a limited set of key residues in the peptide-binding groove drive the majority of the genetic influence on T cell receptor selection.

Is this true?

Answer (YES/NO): NO